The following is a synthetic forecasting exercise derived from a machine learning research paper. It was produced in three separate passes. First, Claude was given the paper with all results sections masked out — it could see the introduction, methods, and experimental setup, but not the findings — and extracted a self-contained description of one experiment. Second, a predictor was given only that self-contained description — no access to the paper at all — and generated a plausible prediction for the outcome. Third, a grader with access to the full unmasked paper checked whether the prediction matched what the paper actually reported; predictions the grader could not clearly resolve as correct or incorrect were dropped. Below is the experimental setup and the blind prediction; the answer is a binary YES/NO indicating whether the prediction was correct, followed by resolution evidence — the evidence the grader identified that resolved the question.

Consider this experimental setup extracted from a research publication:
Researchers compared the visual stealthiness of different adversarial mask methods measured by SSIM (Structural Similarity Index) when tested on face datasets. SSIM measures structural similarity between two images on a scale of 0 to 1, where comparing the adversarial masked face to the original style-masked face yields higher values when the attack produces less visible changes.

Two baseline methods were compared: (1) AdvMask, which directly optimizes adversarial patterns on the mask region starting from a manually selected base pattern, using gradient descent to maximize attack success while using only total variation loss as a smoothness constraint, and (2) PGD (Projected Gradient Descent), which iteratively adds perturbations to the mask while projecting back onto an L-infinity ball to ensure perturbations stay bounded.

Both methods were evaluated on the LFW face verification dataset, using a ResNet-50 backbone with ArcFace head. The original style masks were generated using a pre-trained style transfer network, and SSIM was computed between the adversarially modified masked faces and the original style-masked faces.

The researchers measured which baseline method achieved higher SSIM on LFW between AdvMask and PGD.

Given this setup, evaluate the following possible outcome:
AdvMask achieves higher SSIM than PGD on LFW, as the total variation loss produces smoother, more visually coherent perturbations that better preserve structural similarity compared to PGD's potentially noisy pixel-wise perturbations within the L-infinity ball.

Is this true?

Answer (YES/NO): NO